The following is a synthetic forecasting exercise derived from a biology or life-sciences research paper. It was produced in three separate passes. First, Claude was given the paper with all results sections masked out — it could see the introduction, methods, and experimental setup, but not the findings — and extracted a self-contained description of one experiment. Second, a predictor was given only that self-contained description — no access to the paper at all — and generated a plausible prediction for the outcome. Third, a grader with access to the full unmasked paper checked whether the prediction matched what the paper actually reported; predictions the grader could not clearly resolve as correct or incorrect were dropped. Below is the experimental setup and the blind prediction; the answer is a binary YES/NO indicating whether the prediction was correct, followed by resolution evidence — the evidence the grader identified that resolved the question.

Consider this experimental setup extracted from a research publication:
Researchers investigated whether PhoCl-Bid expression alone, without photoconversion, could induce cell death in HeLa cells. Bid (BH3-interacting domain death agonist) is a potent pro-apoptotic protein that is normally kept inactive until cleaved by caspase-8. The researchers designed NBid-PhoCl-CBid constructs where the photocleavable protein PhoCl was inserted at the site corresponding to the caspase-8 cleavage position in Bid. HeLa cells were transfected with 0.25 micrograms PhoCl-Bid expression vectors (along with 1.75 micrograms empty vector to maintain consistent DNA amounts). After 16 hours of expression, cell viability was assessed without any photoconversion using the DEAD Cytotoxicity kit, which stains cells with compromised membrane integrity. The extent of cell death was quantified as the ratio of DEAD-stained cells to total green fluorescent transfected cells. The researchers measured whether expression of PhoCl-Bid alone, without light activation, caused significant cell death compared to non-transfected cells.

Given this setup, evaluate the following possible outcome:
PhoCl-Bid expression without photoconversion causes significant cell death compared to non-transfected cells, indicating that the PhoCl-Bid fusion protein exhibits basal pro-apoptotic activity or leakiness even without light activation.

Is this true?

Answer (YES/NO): NO